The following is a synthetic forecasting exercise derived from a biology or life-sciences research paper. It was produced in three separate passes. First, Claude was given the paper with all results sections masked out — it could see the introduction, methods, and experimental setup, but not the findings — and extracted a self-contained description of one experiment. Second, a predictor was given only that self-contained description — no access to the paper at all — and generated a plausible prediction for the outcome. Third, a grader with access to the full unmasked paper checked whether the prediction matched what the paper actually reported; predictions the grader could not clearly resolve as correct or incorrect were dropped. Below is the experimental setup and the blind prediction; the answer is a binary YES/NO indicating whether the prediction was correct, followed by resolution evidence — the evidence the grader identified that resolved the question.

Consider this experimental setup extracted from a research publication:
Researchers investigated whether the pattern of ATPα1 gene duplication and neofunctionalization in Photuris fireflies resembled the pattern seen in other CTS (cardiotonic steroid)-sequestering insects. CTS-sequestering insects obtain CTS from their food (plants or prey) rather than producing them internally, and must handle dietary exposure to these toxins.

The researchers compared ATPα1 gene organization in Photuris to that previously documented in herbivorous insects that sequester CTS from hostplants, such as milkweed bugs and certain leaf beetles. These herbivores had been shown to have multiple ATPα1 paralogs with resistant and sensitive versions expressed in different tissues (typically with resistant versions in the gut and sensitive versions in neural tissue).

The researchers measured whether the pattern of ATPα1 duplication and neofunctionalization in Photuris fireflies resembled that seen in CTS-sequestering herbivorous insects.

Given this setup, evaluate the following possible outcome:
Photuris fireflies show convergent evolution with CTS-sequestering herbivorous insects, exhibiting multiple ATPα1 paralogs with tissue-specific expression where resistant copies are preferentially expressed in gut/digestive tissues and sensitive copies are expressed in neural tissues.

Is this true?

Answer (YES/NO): YES